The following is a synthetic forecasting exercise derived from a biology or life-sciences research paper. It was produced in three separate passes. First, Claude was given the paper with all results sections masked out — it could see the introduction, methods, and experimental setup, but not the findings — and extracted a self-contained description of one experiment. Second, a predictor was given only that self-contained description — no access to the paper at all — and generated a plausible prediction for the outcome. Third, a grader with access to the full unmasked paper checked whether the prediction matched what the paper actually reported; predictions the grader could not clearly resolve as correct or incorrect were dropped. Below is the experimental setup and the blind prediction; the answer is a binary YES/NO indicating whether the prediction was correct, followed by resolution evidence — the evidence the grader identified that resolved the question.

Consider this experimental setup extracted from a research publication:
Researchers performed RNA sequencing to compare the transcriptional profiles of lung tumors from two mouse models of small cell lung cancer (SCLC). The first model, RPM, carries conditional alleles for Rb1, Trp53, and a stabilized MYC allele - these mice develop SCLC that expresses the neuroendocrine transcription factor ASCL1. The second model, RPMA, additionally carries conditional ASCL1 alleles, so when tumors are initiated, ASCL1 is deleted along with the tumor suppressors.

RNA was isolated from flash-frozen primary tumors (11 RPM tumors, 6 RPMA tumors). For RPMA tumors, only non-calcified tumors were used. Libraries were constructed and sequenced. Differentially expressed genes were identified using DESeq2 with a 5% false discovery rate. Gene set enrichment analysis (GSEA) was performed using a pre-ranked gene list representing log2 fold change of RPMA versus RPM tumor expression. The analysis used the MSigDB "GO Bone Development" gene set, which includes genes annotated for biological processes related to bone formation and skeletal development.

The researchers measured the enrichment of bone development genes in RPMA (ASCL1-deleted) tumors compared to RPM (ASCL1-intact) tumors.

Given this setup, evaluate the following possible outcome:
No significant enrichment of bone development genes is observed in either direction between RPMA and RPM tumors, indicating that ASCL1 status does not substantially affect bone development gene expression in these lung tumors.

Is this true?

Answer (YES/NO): NO